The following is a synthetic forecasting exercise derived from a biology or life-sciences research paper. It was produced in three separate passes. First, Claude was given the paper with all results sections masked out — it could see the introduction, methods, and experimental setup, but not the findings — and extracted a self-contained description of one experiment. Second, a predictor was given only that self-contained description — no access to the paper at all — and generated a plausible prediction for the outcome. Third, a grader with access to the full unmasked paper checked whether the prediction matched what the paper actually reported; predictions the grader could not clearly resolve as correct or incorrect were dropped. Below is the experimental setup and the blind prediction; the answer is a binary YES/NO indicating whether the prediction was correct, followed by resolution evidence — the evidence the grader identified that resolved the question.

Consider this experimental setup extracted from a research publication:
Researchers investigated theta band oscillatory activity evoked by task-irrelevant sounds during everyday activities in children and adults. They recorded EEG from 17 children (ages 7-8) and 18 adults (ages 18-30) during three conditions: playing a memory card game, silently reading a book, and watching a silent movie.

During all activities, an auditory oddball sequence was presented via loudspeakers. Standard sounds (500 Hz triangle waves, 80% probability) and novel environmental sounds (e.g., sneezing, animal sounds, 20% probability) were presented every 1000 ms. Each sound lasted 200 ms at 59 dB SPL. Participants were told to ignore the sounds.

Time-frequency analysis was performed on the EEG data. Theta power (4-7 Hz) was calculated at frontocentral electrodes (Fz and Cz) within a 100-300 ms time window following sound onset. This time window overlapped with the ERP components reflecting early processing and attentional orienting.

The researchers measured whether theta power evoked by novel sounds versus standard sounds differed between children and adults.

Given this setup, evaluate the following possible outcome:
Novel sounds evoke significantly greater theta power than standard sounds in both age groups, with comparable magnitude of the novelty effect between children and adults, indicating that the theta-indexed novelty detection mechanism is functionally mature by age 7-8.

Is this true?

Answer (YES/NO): NO